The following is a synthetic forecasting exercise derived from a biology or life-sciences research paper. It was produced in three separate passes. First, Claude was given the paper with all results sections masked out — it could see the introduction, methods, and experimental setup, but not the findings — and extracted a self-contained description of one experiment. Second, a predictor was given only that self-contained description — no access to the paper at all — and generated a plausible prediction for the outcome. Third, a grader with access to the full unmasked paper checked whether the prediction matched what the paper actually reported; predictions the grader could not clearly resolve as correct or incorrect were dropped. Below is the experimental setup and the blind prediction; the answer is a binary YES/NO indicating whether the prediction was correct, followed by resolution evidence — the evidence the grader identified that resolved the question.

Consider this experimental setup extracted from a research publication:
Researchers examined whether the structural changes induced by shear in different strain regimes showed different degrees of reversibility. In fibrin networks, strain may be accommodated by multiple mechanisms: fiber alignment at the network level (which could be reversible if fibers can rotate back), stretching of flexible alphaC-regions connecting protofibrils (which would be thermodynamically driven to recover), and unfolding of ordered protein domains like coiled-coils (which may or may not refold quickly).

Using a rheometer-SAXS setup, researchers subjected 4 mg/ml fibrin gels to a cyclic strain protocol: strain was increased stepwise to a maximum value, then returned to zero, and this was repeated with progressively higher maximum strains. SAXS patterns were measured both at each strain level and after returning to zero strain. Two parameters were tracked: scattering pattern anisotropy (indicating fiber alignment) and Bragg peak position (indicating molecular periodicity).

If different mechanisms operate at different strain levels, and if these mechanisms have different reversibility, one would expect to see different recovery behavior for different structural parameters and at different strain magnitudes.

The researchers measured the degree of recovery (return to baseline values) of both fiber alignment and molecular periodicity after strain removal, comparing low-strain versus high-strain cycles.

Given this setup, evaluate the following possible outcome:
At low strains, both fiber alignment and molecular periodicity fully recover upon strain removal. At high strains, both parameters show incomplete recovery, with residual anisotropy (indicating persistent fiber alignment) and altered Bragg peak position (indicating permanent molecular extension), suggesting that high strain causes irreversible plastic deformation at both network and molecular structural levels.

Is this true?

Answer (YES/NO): NO